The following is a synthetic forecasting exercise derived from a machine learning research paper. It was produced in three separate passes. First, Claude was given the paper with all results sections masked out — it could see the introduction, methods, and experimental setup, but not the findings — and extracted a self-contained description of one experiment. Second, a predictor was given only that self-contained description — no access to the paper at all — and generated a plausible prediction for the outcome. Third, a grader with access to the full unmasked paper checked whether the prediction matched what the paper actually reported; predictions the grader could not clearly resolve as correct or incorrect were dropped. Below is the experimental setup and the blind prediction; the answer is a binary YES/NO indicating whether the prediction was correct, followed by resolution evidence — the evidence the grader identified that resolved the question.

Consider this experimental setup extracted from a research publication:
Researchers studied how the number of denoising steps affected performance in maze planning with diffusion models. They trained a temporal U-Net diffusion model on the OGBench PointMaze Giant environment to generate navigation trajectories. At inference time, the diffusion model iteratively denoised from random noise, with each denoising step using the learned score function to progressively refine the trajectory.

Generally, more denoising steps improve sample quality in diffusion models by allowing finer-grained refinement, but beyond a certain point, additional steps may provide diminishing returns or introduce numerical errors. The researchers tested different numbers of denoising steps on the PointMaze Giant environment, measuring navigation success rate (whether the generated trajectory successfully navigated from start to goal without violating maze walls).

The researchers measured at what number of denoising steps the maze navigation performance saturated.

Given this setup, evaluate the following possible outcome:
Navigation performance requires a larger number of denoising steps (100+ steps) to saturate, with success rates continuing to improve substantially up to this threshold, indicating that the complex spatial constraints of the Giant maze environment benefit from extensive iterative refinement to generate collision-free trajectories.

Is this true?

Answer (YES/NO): NO